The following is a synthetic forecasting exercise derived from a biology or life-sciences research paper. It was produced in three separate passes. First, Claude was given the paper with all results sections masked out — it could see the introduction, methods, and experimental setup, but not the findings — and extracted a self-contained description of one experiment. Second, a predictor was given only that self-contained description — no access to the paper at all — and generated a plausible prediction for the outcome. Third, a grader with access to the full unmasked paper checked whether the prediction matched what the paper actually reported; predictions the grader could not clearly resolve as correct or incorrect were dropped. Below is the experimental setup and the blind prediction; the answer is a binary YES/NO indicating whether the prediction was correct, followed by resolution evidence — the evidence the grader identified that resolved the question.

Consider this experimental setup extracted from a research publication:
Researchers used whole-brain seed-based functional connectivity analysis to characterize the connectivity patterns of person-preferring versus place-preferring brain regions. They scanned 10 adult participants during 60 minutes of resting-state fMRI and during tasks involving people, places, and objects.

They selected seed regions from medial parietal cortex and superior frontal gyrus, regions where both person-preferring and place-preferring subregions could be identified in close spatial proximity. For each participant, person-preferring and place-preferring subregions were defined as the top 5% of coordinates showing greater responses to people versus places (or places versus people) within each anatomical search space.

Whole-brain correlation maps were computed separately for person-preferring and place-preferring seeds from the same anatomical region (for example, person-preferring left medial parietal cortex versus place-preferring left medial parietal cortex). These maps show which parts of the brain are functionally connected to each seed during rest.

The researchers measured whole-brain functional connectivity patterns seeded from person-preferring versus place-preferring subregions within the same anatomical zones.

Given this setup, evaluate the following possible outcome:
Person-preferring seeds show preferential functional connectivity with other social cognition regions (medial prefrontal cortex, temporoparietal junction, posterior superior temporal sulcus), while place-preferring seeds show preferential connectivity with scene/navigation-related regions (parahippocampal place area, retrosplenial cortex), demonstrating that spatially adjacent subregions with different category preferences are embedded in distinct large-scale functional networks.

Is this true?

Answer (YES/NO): YES